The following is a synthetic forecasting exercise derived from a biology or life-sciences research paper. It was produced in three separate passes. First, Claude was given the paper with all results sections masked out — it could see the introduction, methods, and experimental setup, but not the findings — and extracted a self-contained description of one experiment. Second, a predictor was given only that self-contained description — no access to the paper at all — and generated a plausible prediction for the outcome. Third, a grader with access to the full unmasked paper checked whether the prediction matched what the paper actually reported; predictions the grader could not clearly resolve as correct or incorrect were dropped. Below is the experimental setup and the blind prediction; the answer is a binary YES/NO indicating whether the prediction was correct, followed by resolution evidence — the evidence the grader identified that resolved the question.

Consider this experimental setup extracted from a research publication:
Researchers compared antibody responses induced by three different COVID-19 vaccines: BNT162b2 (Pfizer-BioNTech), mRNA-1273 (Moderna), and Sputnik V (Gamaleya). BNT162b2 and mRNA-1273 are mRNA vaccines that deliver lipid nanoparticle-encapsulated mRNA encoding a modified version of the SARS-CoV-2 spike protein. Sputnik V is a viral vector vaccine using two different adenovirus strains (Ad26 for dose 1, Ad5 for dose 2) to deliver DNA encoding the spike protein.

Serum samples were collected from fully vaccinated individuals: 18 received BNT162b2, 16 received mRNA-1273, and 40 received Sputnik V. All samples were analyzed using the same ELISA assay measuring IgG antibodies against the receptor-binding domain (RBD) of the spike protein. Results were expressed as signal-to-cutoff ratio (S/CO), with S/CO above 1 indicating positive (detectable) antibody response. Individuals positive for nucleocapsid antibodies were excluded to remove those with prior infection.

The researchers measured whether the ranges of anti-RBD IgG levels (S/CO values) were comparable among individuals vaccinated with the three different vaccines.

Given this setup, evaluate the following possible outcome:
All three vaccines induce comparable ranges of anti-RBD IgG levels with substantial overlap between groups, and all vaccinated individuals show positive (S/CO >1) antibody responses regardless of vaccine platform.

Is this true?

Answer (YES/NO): YES